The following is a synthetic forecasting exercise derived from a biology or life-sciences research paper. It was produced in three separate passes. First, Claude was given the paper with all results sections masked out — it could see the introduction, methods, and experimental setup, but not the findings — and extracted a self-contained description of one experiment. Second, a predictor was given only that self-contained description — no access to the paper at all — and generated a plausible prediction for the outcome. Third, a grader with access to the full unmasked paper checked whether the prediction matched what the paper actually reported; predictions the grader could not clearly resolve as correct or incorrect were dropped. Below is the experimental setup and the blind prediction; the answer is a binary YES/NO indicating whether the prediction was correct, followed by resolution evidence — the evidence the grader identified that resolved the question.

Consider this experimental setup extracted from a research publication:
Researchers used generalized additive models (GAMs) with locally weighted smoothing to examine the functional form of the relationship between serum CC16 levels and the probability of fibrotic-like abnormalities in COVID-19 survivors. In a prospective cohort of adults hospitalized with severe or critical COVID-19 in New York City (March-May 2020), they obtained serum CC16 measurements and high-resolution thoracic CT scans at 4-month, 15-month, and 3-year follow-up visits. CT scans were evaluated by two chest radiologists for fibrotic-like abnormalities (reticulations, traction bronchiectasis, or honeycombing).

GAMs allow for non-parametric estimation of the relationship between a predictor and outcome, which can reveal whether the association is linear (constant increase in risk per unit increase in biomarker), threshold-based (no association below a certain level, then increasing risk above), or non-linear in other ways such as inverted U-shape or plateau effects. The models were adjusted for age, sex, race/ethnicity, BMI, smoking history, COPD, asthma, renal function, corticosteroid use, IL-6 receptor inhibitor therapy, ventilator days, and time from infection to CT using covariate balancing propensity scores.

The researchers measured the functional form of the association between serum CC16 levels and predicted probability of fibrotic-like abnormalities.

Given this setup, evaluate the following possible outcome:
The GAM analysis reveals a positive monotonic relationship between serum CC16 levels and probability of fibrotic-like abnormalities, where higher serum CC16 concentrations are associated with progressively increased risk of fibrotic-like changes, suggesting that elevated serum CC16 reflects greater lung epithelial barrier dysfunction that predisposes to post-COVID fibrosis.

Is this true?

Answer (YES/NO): YES